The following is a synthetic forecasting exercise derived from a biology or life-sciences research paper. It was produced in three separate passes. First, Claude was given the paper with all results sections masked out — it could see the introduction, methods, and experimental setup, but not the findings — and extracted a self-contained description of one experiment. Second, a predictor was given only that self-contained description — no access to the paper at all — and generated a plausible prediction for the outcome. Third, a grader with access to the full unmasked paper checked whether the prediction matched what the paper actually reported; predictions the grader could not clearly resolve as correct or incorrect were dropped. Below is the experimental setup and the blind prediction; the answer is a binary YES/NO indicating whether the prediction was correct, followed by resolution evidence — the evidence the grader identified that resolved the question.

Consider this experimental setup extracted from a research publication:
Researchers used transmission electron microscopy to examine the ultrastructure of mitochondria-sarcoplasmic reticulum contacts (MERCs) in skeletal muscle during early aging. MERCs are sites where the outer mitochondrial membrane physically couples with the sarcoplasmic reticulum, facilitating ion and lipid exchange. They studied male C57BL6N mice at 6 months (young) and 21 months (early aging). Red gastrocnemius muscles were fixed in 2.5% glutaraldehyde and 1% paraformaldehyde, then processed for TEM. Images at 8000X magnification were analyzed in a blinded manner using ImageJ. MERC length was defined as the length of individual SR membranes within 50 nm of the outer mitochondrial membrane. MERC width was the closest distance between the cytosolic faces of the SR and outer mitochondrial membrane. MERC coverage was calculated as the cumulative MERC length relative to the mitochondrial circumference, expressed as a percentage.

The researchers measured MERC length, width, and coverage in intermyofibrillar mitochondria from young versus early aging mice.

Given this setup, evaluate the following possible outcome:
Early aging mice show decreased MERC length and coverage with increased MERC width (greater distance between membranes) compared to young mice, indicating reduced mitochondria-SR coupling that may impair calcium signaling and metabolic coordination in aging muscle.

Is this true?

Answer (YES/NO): NO